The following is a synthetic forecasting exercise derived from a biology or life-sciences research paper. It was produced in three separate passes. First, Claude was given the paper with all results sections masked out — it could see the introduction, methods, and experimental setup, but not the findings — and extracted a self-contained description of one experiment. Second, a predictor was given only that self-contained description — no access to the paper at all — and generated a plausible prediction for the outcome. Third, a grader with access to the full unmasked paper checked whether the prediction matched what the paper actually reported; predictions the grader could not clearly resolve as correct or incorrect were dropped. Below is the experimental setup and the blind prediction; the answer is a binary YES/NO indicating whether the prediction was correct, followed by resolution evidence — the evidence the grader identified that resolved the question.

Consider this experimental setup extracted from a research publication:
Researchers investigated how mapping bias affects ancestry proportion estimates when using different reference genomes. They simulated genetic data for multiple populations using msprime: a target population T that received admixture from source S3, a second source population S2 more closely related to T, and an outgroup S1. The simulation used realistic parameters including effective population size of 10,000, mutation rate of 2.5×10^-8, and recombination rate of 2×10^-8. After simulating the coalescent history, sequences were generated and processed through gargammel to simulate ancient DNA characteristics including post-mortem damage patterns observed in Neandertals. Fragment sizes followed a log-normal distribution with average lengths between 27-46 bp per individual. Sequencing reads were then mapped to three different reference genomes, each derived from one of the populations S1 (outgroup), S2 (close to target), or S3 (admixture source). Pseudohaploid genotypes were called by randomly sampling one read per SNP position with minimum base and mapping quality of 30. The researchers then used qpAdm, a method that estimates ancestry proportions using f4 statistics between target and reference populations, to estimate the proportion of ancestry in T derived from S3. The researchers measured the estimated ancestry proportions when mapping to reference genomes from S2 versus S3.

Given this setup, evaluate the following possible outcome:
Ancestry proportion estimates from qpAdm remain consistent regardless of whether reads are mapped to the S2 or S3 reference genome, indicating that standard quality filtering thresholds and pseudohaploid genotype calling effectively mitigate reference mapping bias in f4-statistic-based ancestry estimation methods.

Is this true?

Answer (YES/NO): NO